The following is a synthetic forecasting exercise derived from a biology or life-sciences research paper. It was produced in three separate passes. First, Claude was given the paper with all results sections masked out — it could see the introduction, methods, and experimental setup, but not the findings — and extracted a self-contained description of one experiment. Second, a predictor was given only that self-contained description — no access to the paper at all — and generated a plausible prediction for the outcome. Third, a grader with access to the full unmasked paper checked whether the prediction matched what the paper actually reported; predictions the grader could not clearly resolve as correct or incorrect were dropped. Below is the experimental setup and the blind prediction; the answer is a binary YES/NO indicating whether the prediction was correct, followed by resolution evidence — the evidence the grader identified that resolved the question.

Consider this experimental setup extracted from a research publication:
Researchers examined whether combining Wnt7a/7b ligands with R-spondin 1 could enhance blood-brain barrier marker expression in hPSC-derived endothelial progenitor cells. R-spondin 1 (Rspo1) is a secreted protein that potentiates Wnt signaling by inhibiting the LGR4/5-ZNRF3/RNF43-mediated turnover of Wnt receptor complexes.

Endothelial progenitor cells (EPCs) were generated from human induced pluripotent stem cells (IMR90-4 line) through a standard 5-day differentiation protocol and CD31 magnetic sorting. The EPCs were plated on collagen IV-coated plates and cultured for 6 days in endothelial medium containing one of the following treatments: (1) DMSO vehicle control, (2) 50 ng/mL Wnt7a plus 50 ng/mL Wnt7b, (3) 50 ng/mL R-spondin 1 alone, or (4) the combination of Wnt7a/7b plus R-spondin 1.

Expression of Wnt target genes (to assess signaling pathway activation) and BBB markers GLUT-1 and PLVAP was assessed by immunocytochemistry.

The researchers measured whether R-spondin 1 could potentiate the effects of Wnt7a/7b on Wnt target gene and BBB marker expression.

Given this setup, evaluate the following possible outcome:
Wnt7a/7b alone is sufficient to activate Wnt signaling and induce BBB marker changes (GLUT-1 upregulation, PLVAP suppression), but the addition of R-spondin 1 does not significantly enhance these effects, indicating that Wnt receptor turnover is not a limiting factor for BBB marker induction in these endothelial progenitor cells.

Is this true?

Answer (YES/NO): NO